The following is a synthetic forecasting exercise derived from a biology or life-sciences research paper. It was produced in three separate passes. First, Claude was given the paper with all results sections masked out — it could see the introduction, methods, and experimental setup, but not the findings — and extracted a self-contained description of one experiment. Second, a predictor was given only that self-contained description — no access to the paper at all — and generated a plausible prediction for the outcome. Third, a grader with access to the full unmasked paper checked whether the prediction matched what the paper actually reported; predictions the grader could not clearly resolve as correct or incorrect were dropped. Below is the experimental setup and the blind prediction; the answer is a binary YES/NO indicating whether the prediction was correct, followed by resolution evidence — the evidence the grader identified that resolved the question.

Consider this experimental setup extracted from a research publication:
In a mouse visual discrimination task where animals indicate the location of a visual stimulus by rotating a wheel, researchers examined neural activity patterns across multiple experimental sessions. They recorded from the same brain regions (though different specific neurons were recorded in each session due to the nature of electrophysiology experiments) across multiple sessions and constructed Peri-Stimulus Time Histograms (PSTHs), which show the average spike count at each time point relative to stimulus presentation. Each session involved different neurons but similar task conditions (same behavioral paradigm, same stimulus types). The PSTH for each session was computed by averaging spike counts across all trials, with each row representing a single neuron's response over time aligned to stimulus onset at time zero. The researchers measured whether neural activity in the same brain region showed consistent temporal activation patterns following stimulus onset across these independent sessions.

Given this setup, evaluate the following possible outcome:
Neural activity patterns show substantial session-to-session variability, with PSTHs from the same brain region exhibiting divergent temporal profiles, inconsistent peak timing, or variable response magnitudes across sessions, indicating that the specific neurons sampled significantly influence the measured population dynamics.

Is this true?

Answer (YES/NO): NO